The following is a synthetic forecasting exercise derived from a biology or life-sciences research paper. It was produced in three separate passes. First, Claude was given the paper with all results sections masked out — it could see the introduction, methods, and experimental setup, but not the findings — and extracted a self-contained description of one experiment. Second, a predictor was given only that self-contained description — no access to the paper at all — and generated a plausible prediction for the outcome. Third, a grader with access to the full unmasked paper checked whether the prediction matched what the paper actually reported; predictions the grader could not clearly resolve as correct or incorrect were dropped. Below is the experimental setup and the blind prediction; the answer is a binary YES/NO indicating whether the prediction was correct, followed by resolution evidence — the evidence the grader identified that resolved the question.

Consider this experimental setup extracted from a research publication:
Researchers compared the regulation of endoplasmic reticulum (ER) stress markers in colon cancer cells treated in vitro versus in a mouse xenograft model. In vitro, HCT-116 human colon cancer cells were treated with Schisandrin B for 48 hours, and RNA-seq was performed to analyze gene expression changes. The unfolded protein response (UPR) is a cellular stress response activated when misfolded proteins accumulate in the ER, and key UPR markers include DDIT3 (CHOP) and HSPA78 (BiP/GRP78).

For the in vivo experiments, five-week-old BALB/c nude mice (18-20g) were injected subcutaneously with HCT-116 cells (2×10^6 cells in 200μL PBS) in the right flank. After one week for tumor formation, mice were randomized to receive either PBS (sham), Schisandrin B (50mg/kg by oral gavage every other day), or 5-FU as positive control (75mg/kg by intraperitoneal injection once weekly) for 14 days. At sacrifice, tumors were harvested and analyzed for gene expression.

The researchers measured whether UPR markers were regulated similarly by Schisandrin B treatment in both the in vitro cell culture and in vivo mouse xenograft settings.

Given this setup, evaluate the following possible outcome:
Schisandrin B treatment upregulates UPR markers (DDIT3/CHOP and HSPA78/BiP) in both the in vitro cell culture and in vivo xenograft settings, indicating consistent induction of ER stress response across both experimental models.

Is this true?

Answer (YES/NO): NO